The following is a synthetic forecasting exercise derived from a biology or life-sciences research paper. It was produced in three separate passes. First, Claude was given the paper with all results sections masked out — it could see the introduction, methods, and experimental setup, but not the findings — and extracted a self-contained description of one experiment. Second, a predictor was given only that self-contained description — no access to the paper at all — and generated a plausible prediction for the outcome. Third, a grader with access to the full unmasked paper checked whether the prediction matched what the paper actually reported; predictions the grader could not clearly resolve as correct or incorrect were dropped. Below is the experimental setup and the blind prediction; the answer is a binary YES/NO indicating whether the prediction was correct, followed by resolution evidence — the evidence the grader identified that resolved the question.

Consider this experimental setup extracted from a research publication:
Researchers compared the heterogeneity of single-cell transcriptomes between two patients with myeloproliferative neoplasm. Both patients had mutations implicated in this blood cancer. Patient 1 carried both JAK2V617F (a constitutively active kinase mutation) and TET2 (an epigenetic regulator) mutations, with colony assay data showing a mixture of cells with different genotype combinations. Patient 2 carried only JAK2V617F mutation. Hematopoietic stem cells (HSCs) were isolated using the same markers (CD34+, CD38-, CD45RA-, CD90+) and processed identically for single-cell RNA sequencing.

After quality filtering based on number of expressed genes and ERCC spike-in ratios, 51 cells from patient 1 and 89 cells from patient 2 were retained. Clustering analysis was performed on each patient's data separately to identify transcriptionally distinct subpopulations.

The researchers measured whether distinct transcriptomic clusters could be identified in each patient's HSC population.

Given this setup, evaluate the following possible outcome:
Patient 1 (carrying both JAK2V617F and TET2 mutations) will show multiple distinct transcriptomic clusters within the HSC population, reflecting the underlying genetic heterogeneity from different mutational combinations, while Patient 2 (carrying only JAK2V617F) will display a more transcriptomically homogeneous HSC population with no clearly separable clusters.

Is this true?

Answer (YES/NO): YES